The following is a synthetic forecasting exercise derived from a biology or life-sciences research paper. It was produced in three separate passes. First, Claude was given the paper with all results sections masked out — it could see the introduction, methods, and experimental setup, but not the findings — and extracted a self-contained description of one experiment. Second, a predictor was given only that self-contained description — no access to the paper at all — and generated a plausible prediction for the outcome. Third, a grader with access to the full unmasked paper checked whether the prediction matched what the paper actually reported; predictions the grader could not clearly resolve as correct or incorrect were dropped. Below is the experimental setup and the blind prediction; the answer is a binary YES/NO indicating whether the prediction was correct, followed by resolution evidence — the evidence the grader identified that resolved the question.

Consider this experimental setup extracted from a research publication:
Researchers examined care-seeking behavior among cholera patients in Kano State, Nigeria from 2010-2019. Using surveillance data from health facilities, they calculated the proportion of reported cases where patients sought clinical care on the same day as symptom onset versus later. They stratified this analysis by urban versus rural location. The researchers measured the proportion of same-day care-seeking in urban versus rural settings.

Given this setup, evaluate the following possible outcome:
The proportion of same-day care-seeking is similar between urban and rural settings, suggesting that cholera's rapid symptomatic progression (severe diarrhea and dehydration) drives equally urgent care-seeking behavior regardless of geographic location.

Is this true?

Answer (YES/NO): NO